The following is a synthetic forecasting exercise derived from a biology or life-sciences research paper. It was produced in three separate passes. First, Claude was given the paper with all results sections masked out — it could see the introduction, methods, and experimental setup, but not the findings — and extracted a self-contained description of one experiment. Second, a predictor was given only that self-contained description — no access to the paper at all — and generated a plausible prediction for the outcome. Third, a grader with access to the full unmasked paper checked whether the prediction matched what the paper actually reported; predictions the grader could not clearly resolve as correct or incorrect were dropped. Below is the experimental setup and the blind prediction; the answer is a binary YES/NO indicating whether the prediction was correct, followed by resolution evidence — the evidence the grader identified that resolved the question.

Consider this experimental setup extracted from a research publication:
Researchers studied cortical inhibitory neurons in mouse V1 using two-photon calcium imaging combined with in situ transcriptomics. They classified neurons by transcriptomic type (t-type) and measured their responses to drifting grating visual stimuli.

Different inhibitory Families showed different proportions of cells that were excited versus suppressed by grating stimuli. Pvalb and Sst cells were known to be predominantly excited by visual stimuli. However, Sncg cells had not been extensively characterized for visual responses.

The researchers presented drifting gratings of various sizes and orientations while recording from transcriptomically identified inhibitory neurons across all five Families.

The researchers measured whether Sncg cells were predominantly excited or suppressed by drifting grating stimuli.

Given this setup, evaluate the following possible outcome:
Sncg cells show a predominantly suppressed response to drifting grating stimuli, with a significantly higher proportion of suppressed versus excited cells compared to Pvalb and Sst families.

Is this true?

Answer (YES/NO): YES